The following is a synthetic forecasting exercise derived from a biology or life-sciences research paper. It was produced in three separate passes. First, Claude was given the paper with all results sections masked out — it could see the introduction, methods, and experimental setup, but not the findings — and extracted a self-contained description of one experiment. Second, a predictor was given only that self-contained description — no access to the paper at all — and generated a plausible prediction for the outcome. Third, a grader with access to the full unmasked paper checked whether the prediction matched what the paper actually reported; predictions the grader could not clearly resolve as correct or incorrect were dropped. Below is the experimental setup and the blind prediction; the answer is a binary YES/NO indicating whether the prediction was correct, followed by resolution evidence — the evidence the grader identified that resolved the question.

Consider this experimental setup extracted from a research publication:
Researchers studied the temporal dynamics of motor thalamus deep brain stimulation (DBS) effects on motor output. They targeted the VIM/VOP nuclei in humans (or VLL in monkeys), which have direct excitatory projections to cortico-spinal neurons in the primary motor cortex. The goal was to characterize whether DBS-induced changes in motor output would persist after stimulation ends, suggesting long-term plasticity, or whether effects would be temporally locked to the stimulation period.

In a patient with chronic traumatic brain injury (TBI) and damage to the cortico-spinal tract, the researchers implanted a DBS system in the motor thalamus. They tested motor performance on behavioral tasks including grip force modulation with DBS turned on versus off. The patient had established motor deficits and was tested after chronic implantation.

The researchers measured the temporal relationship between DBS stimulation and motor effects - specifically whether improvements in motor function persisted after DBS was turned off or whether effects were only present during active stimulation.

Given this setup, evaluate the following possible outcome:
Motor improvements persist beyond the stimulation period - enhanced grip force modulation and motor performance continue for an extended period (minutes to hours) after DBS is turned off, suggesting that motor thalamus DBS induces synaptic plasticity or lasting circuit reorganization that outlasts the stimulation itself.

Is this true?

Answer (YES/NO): NO